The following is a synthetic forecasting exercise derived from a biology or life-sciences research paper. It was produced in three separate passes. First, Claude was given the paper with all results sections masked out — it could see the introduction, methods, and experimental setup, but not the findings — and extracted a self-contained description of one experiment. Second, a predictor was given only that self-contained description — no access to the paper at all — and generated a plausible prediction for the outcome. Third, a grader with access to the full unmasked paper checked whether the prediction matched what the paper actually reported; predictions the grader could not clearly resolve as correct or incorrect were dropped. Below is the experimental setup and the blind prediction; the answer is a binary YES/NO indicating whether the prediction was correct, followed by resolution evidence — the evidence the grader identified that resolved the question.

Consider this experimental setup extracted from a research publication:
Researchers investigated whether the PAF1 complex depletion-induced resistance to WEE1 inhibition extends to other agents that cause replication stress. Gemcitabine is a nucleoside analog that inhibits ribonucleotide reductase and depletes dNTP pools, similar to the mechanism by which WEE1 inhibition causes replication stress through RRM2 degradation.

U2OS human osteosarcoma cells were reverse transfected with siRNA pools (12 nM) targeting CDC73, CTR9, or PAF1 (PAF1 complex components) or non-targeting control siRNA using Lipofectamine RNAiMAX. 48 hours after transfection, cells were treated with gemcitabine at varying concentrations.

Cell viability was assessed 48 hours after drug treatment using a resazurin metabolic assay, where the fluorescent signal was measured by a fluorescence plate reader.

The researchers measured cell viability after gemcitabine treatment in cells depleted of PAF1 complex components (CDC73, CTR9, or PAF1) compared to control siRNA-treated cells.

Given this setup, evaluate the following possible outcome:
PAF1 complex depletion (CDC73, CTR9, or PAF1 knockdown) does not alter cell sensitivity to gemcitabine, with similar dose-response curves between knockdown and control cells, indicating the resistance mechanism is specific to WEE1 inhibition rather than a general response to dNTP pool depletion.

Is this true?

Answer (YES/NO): NO